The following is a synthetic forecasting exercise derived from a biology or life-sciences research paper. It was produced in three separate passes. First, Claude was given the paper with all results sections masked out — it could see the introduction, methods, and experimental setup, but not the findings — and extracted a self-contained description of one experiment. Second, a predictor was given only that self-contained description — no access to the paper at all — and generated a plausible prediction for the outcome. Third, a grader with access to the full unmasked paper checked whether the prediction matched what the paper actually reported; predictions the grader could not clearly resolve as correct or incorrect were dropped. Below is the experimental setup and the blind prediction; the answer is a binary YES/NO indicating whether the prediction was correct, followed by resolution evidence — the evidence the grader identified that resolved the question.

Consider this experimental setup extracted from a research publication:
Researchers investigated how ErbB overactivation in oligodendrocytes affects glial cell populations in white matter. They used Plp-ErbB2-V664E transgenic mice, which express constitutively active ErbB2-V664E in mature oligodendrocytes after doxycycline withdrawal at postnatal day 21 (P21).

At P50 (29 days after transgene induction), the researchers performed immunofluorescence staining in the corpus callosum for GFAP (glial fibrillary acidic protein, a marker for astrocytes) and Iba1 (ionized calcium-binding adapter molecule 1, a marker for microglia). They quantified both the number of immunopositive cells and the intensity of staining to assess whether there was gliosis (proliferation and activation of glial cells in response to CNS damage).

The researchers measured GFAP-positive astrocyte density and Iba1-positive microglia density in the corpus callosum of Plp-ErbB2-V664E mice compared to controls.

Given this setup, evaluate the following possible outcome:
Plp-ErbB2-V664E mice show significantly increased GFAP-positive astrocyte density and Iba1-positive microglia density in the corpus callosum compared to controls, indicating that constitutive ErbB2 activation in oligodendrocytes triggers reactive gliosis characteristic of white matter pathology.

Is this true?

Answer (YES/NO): YES